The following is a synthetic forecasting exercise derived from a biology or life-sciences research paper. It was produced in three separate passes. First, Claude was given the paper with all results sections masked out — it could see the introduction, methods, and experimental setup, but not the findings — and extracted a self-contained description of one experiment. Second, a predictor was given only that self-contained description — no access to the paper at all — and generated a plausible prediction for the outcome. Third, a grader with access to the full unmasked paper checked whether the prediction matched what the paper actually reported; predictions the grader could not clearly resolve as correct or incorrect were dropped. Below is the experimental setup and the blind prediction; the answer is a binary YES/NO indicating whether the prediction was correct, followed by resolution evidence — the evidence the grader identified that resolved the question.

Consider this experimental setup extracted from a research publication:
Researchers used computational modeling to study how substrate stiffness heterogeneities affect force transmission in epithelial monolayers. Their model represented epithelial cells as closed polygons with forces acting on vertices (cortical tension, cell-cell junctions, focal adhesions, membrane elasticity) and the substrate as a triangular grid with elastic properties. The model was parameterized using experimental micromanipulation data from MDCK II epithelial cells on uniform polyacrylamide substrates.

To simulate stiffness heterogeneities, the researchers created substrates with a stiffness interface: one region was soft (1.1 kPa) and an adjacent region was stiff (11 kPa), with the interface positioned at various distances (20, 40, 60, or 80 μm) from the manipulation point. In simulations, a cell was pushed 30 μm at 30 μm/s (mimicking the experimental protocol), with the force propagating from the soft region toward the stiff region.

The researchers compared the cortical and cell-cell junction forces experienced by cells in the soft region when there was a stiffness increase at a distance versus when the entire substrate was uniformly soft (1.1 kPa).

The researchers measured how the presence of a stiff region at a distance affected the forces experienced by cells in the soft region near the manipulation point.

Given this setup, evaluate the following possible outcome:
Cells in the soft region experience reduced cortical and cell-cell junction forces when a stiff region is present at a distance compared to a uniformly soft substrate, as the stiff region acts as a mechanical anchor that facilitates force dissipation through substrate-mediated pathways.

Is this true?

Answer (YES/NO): NO